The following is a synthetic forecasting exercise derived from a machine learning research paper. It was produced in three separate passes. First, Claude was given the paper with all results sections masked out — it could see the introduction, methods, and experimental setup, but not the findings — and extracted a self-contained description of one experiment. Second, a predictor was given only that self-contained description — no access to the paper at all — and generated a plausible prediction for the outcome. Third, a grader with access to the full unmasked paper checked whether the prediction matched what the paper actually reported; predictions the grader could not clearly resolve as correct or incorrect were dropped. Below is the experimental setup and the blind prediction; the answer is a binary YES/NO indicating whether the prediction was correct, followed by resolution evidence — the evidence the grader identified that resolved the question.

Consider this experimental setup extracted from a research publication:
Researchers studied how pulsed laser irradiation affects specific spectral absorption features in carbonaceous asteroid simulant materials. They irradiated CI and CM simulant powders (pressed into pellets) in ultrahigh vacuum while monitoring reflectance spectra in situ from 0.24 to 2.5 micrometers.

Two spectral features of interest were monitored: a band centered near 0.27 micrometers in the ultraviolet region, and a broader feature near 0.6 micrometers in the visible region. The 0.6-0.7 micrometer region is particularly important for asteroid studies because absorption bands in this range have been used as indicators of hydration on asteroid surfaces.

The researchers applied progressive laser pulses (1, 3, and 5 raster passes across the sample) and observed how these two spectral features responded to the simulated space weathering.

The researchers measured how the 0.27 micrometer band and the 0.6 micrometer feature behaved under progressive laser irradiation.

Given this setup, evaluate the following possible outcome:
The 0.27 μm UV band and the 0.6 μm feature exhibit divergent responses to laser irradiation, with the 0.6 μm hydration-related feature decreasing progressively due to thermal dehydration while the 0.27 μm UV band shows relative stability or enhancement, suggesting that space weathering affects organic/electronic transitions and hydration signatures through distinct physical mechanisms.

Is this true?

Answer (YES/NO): NO